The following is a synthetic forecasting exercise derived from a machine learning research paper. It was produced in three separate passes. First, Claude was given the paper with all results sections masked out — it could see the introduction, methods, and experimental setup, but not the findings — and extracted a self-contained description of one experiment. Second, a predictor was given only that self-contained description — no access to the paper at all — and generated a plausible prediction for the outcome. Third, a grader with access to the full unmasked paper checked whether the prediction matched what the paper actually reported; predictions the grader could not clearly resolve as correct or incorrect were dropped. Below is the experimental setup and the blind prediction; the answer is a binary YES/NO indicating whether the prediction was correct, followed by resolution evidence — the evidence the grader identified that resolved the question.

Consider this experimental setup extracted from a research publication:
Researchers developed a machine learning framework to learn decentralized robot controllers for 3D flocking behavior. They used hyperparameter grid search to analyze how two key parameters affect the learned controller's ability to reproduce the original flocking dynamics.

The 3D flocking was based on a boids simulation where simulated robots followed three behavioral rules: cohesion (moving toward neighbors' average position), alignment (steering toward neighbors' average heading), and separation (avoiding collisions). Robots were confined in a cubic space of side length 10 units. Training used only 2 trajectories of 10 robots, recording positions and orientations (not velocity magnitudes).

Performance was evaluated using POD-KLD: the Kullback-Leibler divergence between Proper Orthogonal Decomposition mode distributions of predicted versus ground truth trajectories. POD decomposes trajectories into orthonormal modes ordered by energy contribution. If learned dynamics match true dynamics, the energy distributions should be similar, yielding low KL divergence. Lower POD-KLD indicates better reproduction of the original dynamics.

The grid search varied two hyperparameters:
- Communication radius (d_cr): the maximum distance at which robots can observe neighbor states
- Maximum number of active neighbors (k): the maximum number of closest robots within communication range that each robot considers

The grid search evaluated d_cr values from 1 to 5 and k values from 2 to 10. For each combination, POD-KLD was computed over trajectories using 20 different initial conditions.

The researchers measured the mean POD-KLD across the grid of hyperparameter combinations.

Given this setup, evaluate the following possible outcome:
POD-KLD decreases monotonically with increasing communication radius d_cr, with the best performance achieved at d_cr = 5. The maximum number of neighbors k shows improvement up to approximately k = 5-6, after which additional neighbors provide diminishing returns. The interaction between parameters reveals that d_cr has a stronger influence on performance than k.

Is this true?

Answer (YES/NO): NO